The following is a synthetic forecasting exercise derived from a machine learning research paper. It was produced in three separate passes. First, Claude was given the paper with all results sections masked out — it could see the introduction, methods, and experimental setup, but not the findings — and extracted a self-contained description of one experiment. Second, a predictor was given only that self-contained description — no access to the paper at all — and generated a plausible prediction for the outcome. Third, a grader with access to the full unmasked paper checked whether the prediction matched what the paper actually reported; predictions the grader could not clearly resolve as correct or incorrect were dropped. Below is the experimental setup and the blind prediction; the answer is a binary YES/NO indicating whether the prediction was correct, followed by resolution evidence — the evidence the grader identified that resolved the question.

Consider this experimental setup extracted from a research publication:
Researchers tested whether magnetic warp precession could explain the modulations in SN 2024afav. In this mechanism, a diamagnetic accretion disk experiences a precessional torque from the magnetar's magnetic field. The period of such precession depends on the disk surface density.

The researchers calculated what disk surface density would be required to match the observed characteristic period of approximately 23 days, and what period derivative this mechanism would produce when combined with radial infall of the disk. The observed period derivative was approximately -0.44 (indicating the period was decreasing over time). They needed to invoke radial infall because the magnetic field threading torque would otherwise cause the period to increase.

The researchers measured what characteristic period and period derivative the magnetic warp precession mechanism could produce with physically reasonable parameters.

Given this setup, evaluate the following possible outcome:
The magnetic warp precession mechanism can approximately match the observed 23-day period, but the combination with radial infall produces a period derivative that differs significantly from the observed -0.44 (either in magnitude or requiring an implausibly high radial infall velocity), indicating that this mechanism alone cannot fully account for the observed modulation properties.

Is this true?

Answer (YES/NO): NO